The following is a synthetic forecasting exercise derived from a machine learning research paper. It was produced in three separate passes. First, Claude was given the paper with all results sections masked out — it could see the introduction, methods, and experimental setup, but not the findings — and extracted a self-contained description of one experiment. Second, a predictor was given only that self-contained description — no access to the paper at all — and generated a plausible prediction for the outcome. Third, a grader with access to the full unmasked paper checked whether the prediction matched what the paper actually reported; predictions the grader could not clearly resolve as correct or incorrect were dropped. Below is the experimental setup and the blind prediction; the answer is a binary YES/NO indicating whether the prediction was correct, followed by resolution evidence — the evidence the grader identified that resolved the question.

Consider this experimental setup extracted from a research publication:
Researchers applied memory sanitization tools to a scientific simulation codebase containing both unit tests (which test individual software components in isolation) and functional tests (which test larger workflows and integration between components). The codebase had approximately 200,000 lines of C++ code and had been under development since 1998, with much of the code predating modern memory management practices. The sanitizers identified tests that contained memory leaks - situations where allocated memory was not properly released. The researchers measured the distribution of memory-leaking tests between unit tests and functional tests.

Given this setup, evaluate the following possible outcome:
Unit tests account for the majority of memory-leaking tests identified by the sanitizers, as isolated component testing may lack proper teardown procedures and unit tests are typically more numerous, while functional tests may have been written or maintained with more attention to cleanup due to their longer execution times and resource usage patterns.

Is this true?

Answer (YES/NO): NO